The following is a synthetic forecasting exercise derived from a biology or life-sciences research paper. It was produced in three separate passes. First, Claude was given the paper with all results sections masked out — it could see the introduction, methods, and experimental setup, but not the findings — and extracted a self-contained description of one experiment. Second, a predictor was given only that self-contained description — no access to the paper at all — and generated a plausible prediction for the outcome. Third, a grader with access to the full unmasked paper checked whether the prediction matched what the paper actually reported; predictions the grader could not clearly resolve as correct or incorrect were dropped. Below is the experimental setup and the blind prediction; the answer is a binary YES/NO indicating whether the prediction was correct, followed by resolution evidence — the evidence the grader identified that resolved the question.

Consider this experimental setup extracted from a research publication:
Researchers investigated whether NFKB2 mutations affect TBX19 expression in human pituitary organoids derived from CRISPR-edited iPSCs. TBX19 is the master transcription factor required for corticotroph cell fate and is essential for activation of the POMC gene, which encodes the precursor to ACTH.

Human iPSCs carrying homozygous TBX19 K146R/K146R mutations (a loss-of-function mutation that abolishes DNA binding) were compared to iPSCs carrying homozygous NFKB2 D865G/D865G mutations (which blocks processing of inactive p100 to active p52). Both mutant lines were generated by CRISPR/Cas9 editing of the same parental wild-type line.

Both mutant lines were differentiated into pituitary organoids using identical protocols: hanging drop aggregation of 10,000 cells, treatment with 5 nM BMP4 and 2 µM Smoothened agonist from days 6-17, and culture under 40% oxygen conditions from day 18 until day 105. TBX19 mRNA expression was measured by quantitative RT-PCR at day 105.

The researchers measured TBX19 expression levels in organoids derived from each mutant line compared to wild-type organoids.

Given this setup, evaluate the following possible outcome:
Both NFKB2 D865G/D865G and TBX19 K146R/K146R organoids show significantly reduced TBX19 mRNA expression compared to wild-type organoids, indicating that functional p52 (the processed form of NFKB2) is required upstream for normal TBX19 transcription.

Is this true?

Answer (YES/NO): NO